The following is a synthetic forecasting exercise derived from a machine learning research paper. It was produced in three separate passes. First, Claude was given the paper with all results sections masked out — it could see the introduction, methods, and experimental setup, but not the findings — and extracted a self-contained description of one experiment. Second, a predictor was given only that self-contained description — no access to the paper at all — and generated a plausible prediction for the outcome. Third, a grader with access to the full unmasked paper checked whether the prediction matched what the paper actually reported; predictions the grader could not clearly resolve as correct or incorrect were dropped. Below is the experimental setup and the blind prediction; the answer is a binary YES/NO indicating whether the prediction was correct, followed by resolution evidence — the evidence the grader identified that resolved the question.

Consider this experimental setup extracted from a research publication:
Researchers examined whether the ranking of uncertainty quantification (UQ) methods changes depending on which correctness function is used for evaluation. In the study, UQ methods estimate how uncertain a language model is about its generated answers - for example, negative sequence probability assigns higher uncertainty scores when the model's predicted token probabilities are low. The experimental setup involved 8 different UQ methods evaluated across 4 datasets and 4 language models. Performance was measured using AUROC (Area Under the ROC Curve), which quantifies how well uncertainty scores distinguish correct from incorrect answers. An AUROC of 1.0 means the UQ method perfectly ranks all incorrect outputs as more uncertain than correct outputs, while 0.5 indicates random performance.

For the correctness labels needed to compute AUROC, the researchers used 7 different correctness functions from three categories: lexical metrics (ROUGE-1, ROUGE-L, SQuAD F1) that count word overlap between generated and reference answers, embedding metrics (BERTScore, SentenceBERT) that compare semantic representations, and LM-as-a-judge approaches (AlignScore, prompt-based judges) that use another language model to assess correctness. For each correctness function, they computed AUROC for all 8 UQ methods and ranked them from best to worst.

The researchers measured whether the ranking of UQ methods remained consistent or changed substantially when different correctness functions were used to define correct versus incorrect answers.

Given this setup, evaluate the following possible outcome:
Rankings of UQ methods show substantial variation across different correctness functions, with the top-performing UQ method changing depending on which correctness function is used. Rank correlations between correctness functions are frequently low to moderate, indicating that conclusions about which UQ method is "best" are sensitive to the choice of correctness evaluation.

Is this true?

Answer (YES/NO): YES